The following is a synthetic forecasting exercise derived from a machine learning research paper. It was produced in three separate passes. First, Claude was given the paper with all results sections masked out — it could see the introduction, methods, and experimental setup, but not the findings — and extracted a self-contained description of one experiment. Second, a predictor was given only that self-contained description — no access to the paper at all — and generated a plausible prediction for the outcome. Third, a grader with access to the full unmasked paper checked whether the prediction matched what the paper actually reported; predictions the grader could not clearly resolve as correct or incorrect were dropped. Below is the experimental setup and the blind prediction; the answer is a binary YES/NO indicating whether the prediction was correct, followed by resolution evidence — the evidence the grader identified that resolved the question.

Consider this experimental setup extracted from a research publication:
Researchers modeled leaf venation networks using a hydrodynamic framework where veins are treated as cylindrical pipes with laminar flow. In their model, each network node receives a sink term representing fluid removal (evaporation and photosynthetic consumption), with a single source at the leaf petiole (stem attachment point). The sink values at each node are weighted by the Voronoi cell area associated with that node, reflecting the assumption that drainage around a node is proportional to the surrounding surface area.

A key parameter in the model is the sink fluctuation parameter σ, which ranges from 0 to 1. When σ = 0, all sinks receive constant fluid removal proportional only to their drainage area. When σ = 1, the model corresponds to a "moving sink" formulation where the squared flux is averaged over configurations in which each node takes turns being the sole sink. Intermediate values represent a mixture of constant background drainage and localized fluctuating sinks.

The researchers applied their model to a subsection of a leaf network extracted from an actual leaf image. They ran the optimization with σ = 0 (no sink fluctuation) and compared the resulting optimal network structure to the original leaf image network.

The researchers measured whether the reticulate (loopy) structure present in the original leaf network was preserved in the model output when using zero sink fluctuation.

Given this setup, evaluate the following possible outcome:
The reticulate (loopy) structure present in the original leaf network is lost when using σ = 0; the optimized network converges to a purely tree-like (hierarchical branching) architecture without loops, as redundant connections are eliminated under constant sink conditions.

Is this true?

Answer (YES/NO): YES